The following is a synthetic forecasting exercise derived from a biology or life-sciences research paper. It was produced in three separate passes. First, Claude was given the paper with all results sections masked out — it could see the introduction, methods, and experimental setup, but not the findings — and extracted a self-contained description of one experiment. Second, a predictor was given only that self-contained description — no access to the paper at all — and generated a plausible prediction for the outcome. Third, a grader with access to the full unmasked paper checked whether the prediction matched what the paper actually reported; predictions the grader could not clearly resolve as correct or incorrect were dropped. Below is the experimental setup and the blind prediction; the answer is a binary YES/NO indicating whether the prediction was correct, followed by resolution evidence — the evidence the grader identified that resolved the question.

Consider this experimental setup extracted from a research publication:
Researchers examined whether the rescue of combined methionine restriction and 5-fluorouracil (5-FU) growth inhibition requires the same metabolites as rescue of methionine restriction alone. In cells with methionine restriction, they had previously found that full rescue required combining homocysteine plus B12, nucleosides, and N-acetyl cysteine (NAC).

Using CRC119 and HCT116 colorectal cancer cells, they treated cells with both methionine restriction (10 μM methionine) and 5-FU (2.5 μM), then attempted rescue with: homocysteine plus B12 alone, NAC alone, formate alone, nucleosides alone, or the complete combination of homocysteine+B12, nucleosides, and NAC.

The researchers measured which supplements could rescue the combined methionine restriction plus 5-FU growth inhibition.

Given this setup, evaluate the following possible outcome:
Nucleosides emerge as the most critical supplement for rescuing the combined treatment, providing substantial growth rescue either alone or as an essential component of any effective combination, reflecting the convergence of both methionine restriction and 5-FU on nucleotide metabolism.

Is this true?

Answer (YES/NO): YES